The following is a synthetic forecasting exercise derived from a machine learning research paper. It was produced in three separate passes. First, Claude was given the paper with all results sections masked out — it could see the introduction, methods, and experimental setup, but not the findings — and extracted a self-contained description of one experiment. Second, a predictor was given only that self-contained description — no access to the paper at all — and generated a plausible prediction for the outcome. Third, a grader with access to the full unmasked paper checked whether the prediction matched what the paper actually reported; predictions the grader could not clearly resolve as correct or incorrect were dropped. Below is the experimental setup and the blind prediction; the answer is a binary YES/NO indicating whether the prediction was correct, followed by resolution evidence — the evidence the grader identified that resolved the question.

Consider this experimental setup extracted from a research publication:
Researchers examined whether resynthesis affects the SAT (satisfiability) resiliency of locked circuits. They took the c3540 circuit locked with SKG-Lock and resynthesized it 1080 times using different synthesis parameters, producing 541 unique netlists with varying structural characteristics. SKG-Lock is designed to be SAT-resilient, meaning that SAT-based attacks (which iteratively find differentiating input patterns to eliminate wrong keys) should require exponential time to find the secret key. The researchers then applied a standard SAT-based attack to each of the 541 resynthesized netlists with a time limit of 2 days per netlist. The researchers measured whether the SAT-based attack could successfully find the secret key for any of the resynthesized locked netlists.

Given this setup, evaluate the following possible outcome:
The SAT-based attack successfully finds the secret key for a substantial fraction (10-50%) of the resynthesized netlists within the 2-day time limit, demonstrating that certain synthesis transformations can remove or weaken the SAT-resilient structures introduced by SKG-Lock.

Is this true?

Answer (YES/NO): NO